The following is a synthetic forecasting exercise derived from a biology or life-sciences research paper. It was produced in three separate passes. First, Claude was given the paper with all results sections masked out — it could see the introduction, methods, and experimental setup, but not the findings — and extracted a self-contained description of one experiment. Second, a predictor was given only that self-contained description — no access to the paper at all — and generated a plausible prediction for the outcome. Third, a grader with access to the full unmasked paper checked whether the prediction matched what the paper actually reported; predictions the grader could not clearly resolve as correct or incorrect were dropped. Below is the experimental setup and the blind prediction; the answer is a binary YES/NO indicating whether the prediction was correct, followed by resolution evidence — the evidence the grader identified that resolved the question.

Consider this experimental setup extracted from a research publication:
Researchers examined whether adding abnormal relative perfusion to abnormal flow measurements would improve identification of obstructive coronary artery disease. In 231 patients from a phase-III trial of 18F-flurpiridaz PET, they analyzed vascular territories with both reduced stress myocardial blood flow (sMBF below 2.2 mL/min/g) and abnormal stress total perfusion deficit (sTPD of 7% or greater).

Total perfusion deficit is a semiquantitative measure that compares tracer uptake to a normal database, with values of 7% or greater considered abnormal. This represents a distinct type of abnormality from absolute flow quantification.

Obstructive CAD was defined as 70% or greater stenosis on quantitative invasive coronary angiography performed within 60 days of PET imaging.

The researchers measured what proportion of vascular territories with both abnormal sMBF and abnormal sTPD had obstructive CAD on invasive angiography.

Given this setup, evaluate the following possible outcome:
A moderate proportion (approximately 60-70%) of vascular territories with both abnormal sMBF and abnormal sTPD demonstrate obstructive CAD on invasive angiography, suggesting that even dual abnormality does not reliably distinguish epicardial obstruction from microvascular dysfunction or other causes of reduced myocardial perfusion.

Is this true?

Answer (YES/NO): NO